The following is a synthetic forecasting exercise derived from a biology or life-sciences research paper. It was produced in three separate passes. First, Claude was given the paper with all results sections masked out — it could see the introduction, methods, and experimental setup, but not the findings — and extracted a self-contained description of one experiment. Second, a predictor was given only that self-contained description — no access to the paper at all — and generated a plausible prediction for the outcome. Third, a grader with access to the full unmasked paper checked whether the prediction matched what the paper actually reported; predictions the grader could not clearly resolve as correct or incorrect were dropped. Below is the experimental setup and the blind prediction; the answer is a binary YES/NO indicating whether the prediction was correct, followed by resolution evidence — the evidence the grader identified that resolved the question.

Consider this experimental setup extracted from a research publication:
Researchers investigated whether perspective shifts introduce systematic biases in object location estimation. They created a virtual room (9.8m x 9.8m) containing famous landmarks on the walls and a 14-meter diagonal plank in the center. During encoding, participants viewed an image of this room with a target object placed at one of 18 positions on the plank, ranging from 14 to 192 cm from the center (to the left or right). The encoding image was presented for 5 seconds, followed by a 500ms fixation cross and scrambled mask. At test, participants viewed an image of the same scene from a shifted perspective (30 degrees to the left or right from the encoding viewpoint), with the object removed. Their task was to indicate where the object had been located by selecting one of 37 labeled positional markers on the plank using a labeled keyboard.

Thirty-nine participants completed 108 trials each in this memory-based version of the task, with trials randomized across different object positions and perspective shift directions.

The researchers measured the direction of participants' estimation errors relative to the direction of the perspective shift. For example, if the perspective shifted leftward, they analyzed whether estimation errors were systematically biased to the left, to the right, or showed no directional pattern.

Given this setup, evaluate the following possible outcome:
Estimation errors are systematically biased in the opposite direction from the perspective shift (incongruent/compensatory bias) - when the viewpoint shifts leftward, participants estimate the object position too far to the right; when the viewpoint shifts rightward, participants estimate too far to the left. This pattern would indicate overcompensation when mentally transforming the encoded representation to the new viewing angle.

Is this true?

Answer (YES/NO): NO